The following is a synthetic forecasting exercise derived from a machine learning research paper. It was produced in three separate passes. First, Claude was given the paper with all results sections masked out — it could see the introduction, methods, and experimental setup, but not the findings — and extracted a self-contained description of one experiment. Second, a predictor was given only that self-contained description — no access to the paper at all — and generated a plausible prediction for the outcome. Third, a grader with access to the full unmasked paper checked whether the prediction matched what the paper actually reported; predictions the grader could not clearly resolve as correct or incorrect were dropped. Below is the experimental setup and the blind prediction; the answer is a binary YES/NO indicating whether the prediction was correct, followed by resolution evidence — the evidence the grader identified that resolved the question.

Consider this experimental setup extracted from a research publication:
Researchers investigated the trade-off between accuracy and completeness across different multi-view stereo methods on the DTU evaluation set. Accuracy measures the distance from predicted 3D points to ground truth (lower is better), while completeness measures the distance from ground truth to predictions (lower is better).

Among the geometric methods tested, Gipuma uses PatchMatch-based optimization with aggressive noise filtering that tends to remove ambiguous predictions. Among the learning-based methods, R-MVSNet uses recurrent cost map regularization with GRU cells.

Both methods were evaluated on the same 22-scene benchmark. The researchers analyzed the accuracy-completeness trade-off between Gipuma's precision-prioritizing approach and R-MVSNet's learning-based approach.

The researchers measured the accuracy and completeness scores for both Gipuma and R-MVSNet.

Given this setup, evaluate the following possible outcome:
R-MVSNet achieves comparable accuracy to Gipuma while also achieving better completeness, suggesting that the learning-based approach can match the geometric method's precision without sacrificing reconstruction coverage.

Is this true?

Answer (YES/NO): NO